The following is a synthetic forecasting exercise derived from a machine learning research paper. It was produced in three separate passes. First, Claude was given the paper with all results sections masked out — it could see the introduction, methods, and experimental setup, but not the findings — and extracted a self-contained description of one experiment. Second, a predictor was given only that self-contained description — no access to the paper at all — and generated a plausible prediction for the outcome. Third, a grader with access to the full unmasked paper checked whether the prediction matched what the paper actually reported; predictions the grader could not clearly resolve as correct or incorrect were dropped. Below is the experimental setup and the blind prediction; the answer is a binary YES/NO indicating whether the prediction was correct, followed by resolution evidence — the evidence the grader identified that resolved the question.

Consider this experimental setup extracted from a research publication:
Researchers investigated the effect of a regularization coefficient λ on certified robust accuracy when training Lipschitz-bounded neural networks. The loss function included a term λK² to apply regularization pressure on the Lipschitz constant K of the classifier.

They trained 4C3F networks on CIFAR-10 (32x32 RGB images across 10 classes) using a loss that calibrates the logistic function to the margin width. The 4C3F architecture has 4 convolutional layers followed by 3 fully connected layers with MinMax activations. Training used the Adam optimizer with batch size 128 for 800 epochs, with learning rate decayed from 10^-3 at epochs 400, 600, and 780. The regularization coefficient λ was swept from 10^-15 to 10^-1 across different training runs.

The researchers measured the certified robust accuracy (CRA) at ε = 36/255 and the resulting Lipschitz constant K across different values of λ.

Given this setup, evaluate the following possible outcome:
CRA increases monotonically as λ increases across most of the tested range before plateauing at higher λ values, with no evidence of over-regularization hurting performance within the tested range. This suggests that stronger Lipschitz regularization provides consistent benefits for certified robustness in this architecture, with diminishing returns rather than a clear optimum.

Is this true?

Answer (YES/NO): NO